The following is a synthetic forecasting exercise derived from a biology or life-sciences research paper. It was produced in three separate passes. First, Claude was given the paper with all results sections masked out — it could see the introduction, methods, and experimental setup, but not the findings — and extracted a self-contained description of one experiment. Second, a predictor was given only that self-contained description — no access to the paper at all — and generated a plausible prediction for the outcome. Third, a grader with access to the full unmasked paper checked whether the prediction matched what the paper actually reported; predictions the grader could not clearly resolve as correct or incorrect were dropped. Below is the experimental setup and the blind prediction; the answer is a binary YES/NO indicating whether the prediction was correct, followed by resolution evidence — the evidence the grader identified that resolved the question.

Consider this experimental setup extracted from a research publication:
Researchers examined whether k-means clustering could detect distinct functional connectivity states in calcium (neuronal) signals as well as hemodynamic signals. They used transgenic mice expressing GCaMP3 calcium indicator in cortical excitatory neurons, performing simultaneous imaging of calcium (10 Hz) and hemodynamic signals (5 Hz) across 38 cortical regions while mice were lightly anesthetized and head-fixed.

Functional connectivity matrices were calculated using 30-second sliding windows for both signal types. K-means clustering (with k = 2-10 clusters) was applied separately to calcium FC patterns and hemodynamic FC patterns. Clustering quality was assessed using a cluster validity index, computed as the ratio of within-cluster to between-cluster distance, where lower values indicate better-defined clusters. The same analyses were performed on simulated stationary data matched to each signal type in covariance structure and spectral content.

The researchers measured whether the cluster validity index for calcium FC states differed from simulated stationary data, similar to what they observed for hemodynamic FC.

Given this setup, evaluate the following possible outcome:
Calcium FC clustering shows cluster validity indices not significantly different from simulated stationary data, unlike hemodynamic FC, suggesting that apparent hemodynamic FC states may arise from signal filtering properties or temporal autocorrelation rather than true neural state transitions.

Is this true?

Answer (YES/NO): NO